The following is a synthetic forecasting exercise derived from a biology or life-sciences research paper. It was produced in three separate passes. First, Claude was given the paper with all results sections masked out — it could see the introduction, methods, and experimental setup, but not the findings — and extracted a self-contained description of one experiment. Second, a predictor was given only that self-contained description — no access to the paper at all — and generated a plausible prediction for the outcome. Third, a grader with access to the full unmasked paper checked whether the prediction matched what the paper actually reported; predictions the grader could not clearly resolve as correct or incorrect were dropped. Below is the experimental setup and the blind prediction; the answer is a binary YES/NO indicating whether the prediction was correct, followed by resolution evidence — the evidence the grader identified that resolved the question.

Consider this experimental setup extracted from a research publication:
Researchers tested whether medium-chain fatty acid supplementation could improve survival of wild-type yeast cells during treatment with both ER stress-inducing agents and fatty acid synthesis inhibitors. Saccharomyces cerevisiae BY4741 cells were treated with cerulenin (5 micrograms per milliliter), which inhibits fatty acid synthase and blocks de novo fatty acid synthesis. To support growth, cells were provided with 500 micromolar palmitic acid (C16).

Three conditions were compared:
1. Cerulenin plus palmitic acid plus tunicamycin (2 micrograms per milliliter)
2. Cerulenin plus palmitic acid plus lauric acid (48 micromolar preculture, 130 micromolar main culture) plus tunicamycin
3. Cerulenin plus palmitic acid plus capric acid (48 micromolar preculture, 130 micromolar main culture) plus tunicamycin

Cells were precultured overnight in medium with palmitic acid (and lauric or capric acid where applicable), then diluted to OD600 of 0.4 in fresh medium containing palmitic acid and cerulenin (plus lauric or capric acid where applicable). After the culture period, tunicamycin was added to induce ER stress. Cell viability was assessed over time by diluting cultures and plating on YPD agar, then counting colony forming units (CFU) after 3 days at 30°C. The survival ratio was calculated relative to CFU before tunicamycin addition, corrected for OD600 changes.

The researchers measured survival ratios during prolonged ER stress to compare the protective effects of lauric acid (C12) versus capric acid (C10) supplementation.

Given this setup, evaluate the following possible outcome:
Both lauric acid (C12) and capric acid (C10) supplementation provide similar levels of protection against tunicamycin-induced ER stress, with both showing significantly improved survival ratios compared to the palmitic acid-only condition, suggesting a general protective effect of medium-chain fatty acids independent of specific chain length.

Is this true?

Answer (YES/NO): NO